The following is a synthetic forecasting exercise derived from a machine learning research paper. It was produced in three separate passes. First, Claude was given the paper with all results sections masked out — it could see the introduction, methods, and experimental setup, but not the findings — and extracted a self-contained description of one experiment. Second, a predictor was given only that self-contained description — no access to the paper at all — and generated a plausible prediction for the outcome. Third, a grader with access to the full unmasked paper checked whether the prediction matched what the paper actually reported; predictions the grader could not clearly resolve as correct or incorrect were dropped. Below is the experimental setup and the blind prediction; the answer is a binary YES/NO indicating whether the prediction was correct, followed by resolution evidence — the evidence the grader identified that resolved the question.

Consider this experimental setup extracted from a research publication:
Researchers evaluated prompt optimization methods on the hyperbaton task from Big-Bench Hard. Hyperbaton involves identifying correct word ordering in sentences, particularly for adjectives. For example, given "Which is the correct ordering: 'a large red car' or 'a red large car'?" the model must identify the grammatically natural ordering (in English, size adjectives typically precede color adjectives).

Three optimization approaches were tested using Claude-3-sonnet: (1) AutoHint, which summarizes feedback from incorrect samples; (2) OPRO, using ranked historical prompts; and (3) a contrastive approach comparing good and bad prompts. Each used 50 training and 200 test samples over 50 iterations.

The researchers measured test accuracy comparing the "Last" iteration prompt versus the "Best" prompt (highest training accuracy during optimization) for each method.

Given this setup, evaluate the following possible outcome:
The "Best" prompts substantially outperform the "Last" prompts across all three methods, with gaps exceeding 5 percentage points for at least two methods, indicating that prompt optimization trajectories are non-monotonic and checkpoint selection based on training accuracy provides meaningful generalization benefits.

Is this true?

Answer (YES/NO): NO